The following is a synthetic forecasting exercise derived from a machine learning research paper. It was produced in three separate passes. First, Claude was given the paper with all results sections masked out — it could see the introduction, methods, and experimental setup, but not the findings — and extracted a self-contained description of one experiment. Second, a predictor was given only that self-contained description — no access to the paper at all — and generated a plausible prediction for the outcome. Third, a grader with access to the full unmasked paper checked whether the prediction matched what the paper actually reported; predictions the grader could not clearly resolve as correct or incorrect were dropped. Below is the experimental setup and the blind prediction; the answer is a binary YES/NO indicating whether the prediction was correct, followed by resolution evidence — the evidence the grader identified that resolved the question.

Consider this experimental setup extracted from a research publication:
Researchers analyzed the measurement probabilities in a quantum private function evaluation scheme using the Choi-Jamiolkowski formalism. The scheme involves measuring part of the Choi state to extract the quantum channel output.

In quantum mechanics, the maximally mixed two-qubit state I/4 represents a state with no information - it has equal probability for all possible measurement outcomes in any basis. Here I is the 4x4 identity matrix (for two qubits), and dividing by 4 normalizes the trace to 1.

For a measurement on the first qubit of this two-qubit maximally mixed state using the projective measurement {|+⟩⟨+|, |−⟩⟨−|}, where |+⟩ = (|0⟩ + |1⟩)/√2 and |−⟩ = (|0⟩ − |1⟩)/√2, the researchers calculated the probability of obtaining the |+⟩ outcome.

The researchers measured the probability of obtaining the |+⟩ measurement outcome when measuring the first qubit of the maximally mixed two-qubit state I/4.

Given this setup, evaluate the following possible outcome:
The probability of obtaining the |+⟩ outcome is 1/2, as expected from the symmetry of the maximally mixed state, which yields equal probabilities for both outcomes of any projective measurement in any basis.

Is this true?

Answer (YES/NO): YES